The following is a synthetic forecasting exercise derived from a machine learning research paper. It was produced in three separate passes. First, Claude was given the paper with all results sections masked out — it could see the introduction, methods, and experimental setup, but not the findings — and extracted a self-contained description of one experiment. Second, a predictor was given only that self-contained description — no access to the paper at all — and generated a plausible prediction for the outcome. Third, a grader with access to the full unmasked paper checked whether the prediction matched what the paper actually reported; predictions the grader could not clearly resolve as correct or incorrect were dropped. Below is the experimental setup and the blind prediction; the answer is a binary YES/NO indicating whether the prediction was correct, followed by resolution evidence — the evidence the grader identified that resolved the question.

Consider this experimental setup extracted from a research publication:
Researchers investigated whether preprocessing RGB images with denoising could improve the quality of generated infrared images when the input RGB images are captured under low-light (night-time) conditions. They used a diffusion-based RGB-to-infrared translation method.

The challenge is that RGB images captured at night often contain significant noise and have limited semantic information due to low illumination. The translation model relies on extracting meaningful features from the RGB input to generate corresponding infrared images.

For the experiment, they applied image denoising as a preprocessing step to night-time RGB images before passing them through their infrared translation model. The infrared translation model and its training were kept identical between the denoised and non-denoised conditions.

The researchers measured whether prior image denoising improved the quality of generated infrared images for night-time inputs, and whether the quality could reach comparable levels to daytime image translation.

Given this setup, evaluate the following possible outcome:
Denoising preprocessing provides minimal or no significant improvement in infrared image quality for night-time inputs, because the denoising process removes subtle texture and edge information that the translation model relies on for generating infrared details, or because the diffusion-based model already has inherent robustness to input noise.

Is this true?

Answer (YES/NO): YES